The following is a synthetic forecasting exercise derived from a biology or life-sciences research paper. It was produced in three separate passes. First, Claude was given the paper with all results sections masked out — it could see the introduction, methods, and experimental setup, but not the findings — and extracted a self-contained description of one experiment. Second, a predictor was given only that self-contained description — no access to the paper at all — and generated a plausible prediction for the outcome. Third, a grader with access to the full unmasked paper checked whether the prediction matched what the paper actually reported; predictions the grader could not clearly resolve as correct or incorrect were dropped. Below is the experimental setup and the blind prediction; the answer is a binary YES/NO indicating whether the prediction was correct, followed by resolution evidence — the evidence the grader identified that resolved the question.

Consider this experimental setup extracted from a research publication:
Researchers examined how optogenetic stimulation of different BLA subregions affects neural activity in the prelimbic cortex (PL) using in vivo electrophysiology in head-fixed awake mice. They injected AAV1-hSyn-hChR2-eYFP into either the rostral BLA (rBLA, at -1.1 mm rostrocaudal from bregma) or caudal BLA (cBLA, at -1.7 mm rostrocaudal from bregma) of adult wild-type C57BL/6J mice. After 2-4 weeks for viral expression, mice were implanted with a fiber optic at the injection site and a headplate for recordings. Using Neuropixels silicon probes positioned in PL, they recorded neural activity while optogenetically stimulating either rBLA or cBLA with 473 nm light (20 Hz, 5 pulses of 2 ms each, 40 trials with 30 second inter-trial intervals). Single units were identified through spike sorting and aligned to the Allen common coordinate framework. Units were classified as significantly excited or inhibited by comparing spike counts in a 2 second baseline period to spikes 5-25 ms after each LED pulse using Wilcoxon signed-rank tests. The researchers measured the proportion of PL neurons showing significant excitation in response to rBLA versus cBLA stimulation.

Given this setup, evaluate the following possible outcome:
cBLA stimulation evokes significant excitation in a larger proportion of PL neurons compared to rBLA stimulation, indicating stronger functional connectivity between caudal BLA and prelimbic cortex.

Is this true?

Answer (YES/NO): NO